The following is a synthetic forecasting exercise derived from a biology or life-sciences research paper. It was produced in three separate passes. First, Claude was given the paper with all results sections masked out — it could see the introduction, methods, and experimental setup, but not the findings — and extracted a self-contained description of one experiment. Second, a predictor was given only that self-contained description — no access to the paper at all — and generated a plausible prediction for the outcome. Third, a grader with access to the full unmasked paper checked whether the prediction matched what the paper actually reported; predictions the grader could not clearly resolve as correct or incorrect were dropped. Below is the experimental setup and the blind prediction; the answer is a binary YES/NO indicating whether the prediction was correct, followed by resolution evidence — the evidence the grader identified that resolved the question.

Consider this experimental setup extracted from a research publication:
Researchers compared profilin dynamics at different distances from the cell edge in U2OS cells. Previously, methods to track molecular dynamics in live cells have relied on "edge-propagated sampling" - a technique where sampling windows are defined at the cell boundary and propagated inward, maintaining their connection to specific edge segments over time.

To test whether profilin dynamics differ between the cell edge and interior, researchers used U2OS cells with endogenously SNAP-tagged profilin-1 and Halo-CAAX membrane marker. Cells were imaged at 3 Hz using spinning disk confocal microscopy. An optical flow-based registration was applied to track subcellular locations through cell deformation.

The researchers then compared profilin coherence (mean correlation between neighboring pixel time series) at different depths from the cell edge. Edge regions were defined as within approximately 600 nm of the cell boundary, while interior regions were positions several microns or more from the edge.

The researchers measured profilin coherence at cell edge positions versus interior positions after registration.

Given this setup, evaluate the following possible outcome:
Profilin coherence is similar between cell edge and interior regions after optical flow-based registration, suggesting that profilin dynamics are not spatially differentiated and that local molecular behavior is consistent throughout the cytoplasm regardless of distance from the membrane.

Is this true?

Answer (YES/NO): NO